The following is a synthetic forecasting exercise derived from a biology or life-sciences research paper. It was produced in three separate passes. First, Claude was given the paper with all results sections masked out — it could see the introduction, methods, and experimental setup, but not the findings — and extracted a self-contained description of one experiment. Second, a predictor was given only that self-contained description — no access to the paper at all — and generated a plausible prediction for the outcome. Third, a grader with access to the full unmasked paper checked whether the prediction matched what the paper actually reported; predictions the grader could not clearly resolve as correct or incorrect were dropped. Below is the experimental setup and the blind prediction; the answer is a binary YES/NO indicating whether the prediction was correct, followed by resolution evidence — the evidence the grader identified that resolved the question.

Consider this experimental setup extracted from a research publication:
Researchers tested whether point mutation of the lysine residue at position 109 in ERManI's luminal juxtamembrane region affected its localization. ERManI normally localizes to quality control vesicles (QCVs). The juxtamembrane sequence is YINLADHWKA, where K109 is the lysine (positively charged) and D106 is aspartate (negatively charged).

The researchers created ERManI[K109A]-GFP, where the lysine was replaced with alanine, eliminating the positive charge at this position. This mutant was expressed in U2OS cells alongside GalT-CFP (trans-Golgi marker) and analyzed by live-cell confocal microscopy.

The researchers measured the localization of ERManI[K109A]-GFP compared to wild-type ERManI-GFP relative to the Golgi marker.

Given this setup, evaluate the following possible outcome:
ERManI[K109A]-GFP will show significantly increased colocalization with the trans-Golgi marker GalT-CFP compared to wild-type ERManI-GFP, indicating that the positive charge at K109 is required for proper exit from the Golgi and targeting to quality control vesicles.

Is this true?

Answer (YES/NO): YES